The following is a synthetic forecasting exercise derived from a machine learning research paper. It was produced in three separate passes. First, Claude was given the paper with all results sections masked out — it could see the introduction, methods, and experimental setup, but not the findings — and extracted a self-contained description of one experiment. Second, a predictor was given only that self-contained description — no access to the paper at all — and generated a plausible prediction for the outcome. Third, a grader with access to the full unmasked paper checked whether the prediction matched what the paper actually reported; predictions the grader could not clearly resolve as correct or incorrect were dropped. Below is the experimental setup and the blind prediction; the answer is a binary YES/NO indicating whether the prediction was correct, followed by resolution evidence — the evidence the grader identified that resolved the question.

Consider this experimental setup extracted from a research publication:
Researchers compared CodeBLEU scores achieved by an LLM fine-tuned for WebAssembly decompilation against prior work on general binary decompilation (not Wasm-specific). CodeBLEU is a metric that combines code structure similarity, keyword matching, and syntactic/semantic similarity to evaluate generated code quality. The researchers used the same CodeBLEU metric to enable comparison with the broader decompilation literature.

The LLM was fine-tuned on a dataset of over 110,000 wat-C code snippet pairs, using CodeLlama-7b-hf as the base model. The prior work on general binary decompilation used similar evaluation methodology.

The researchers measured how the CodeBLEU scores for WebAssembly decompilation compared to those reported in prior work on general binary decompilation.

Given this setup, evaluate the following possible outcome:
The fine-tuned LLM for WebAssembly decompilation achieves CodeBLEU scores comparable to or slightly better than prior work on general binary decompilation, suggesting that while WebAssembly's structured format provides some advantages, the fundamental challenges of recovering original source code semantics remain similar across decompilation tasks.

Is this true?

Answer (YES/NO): NO